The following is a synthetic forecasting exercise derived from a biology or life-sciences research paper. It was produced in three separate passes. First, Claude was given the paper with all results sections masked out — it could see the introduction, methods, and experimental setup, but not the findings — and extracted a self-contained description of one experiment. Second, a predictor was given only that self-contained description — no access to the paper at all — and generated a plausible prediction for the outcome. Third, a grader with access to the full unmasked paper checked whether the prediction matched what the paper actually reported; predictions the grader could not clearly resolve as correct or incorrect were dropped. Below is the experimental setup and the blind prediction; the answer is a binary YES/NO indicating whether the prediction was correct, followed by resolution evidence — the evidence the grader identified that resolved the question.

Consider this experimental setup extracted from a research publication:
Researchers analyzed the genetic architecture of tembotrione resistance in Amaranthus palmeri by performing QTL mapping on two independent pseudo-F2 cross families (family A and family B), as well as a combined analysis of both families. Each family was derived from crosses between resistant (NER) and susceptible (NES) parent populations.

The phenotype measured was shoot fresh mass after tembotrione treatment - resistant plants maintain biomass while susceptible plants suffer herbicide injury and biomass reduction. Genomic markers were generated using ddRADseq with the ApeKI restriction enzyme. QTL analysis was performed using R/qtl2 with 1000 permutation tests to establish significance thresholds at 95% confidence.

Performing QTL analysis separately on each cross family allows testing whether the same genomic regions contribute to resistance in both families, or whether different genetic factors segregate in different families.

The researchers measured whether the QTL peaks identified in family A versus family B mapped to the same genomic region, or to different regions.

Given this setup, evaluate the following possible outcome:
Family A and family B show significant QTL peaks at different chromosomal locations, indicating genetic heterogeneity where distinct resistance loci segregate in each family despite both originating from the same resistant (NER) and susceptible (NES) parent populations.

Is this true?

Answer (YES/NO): NO